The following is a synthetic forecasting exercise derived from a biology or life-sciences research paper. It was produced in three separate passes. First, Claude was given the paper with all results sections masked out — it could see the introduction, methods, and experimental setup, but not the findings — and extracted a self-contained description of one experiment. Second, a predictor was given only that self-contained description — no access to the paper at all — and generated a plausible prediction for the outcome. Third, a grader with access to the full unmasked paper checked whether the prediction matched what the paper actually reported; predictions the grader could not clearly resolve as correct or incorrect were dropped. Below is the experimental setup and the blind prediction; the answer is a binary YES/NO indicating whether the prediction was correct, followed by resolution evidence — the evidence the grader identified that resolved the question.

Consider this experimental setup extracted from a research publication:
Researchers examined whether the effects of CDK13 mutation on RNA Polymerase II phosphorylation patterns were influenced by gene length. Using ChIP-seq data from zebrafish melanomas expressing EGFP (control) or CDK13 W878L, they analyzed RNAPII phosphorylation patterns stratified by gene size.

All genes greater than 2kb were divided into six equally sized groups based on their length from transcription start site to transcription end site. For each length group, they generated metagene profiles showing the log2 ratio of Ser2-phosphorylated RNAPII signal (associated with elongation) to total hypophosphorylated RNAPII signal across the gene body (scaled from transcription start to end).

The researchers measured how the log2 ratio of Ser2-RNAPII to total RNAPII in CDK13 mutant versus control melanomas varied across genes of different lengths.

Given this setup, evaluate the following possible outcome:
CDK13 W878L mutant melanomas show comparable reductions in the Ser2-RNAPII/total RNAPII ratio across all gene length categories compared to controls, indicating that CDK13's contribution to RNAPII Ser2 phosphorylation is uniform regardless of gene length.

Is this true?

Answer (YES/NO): NO